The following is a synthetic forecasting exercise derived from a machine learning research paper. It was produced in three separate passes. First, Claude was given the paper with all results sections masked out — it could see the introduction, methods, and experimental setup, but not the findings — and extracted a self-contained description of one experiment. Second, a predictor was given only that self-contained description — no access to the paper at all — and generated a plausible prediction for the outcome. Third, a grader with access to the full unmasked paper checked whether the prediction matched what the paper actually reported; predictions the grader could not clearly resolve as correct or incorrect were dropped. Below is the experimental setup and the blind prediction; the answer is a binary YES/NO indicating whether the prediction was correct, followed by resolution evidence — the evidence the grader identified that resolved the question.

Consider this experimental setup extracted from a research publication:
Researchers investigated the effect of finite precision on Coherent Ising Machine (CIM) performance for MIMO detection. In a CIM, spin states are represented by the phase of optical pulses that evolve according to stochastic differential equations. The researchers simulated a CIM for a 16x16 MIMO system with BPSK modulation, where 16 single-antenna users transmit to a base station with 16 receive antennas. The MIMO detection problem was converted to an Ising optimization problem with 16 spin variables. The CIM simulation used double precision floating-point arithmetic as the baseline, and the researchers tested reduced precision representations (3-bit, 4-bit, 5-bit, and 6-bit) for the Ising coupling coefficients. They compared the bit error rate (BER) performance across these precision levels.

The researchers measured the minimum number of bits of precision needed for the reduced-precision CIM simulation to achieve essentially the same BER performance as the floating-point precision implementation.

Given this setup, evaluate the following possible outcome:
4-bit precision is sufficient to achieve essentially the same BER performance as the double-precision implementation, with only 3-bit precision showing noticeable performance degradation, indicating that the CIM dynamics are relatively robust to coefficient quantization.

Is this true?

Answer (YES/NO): NO